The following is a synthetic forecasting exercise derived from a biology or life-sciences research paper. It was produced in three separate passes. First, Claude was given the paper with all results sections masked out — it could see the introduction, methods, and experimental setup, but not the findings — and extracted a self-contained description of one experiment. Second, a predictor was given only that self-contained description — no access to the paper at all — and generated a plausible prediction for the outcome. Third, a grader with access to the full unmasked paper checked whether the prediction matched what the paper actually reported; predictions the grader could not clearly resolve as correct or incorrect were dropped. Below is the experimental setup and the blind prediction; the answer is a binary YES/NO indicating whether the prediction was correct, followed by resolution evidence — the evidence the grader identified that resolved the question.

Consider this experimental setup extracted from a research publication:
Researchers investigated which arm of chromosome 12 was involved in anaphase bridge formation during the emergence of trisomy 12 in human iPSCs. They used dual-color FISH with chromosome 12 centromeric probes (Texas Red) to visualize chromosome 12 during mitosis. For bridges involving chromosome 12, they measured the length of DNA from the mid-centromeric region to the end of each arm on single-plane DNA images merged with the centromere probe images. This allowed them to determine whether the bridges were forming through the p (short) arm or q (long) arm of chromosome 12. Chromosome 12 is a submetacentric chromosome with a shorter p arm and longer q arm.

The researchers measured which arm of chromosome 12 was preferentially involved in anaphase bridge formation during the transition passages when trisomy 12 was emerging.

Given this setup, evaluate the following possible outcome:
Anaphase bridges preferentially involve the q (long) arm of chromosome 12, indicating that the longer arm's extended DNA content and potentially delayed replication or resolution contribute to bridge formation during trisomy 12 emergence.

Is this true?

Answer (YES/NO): NO